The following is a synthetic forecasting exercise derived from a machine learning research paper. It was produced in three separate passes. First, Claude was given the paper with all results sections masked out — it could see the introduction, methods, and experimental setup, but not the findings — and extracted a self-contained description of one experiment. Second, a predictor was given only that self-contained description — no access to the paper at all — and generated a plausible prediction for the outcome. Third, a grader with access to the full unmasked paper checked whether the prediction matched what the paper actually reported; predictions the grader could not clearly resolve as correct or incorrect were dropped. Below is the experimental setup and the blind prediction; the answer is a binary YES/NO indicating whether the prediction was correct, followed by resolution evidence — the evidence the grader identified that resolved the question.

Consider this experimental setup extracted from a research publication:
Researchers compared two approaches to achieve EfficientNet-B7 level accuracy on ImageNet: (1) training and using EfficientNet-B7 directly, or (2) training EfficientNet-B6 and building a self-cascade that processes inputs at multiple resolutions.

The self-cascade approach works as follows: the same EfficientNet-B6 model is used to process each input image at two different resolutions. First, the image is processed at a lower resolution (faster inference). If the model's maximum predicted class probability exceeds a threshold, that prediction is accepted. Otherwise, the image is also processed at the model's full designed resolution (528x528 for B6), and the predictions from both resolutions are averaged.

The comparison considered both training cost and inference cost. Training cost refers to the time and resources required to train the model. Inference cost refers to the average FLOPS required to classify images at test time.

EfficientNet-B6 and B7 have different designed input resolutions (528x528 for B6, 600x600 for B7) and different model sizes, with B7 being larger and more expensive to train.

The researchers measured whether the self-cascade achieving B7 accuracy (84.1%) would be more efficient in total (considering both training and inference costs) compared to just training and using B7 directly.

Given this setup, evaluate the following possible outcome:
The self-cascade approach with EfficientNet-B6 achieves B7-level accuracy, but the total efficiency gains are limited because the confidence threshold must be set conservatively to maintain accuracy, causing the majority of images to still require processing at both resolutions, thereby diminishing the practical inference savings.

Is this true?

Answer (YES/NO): NO